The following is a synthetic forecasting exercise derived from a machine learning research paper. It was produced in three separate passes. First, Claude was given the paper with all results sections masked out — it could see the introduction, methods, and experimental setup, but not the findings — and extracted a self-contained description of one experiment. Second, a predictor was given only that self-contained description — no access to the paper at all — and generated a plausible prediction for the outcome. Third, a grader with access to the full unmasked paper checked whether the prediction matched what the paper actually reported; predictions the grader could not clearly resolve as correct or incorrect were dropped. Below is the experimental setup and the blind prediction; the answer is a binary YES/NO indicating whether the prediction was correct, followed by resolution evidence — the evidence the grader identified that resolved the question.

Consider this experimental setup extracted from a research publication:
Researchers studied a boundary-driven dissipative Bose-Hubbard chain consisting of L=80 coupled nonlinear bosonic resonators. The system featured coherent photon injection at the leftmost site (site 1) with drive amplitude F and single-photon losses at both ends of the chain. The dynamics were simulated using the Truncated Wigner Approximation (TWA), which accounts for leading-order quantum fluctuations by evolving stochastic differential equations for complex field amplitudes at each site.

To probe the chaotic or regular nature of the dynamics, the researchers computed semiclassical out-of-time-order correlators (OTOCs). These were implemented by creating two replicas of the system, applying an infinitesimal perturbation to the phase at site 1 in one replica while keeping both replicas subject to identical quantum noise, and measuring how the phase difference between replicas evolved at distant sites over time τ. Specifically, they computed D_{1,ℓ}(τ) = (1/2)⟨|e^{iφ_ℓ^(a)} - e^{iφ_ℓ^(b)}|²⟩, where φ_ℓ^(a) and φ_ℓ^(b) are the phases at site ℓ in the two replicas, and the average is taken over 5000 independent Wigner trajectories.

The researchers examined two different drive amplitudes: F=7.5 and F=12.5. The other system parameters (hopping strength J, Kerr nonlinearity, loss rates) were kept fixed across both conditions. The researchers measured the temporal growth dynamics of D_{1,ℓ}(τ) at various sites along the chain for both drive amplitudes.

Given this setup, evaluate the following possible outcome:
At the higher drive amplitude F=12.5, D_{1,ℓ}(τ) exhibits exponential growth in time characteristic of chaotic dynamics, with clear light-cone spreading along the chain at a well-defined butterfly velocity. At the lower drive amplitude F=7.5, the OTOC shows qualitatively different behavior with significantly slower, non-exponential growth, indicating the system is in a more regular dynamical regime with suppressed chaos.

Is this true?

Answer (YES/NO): NO